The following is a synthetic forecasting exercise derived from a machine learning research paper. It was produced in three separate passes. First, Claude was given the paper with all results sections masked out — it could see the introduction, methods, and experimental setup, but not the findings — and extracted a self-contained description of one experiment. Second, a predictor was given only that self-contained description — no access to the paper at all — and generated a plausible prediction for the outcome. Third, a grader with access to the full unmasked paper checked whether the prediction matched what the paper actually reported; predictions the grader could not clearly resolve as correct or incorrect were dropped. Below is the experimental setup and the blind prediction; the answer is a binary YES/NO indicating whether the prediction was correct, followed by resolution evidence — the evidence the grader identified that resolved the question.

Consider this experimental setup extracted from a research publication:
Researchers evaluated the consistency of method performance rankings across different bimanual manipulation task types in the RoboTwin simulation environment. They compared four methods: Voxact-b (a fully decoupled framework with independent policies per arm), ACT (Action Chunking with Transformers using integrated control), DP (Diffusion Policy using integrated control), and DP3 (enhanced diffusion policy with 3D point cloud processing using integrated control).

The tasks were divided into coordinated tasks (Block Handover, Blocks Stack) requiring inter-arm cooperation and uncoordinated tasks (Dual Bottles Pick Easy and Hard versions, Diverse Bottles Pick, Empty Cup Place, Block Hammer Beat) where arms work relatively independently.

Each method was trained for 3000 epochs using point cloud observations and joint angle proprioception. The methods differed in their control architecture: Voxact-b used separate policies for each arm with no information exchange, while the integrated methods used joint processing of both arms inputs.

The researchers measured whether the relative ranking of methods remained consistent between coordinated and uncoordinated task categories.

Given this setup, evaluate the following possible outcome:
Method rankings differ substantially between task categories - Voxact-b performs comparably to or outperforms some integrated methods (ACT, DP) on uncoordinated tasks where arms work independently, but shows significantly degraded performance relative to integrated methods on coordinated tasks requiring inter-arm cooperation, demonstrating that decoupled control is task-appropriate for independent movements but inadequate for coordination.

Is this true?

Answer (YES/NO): NO